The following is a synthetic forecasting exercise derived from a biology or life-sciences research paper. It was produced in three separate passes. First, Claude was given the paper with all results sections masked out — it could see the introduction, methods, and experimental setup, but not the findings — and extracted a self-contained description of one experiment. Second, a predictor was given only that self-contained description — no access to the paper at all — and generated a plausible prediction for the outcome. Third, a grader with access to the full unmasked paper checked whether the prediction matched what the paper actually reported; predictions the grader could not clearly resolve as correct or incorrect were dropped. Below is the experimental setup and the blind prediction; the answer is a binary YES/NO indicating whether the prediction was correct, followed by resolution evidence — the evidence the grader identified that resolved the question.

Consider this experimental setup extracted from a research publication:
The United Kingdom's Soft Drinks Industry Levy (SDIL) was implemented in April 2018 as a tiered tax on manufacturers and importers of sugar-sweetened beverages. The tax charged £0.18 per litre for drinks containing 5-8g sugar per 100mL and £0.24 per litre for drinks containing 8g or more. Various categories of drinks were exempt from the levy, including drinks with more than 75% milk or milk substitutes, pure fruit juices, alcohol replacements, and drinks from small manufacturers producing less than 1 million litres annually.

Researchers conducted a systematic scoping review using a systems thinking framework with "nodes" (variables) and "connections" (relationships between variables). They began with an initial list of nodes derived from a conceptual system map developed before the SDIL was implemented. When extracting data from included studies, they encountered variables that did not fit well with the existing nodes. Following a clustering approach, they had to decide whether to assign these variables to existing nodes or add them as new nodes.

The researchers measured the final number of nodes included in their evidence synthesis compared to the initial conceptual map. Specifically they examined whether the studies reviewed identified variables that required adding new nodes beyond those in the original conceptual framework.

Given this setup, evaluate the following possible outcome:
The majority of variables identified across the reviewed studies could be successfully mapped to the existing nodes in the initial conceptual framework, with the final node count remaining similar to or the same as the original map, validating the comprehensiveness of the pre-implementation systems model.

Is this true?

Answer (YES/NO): NO